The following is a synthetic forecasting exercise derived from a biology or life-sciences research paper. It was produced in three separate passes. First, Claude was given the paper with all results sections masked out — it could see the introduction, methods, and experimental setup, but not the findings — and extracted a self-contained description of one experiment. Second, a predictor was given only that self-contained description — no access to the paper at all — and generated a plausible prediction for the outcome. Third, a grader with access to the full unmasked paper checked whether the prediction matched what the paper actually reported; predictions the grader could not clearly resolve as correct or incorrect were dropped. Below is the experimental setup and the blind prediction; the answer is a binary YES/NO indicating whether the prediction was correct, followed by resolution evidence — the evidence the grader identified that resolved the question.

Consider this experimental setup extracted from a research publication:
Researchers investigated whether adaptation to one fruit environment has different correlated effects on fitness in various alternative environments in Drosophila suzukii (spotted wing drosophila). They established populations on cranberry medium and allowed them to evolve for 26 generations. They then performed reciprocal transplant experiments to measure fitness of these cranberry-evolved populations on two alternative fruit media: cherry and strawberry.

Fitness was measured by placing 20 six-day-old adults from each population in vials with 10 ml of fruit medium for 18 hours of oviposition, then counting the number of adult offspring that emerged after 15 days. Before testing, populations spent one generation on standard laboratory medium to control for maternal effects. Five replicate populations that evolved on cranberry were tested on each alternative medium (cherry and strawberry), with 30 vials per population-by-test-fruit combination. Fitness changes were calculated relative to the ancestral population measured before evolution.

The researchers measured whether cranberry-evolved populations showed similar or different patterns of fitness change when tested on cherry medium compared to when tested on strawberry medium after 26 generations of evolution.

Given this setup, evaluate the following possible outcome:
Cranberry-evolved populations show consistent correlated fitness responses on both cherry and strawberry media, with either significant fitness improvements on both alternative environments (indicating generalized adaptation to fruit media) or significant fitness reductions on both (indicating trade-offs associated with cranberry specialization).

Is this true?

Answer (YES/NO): NO